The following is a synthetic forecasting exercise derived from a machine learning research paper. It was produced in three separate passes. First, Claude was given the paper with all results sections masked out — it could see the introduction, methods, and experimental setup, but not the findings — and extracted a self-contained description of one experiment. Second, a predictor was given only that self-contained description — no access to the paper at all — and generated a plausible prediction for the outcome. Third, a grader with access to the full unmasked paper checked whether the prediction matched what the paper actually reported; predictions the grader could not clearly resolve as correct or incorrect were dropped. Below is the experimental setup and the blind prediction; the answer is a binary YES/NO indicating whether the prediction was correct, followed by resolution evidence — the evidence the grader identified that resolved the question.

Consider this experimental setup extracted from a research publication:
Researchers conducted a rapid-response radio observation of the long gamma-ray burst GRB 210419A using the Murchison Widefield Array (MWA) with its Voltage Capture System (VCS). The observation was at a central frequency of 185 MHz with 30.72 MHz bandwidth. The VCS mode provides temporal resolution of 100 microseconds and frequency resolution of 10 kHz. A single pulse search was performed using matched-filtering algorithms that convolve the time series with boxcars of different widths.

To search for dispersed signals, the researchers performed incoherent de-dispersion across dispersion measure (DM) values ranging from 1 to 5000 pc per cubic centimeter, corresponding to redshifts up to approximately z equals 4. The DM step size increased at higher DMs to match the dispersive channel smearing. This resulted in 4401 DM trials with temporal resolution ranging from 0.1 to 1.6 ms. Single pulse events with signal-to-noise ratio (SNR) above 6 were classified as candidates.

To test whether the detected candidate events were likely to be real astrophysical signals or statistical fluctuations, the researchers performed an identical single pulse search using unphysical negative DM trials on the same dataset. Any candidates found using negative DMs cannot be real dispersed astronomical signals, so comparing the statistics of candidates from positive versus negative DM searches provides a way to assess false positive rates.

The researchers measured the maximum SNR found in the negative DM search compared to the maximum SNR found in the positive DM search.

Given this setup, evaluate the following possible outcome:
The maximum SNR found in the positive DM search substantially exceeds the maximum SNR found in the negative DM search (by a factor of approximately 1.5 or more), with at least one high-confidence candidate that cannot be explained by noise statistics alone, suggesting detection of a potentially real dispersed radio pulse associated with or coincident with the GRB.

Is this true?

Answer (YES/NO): NO